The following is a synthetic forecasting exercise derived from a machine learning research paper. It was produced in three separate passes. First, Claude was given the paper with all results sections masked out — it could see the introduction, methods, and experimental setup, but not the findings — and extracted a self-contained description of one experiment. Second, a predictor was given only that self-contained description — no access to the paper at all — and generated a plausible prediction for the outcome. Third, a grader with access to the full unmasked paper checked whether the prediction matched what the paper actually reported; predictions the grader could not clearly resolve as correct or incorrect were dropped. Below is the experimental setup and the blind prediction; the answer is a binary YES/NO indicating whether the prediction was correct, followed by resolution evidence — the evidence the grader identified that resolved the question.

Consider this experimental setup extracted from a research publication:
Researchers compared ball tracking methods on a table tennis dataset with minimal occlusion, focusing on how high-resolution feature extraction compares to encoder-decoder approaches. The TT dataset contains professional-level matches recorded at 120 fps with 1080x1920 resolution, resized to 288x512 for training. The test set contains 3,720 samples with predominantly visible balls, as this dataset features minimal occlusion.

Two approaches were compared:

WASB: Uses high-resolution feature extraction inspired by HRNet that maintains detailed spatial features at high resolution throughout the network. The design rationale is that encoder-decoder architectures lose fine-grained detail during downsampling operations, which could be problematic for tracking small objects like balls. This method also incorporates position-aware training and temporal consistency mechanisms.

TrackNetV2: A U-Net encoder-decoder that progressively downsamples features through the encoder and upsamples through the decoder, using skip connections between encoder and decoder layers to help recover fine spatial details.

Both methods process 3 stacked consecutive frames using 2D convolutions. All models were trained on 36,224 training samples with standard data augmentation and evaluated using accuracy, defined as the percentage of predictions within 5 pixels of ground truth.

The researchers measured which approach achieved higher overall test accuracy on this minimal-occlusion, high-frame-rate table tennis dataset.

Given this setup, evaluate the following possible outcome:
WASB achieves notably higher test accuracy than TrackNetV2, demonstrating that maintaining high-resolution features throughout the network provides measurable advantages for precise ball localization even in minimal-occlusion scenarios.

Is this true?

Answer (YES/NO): NO